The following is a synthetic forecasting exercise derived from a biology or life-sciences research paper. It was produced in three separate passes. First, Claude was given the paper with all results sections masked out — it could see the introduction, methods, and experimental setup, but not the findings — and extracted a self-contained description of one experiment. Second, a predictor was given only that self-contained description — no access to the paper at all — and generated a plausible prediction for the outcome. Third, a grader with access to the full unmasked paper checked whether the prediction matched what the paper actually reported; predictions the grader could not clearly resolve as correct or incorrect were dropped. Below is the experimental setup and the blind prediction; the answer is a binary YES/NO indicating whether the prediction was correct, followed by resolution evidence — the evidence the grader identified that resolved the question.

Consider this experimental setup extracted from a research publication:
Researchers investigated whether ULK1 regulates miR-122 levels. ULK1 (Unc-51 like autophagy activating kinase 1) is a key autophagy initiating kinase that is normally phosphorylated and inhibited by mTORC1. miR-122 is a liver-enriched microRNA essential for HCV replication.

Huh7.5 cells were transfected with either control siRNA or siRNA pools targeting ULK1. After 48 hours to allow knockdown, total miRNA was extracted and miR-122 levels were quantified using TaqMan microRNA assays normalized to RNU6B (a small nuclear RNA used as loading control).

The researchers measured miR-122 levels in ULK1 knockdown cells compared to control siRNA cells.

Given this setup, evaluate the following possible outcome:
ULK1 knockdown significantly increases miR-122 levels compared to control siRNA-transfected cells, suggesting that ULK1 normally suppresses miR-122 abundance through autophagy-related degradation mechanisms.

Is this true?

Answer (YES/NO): NO